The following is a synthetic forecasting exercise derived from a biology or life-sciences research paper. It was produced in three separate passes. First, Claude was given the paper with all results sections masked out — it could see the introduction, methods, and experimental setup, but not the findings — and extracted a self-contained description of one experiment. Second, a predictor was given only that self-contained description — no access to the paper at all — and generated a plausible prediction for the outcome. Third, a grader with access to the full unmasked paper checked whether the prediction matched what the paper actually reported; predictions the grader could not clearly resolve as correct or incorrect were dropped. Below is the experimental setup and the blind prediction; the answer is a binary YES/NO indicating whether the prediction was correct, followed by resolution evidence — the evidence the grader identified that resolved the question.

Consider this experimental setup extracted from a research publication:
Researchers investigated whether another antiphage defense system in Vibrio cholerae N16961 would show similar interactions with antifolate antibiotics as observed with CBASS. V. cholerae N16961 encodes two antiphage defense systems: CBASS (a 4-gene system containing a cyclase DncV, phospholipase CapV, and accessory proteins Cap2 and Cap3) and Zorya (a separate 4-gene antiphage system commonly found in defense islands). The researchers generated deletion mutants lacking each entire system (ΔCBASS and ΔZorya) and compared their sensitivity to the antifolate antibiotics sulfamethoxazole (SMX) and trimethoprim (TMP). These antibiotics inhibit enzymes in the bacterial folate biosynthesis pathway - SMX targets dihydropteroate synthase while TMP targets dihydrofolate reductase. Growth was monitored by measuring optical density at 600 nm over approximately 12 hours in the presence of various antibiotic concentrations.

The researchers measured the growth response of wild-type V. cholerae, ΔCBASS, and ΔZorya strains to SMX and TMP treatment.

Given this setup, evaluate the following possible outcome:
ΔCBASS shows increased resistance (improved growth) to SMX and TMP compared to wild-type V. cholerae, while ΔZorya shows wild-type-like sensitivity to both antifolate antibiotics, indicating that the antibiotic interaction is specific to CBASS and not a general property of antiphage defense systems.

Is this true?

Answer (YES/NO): YES